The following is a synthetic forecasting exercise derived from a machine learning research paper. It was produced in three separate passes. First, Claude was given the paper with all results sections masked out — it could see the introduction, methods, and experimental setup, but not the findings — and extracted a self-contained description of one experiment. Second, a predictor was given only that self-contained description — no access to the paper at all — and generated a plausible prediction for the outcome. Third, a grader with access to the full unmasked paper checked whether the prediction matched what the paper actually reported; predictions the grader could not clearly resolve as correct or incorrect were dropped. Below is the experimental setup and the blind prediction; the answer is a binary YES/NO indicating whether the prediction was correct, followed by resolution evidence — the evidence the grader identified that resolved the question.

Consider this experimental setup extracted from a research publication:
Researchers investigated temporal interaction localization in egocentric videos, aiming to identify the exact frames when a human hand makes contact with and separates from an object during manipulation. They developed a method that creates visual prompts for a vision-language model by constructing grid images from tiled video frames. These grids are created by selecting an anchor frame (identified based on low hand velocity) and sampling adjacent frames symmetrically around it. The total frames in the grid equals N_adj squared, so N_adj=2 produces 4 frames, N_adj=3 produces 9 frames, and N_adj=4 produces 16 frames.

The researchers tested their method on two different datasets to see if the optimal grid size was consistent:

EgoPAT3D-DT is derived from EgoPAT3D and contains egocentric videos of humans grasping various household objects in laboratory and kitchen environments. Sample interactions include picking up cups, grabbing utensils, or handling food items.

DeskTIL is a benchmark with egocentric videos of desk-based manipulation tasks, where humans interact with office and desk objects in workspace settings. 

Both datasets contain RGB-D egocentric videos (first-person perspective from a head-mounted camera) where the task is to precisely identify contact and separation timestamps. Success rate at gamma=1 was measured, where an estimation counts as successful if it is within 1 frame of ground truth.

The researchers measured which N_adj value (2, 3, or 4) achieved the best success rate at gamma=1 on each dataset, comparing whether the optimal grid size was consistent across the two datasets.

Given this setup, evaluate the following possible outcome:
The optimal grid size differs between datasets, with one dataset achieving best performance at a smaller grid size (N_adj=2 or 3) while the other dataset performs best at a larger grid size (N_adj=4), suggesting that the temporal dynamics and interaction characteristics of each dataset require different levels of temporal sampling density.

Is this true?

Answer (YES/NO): YES